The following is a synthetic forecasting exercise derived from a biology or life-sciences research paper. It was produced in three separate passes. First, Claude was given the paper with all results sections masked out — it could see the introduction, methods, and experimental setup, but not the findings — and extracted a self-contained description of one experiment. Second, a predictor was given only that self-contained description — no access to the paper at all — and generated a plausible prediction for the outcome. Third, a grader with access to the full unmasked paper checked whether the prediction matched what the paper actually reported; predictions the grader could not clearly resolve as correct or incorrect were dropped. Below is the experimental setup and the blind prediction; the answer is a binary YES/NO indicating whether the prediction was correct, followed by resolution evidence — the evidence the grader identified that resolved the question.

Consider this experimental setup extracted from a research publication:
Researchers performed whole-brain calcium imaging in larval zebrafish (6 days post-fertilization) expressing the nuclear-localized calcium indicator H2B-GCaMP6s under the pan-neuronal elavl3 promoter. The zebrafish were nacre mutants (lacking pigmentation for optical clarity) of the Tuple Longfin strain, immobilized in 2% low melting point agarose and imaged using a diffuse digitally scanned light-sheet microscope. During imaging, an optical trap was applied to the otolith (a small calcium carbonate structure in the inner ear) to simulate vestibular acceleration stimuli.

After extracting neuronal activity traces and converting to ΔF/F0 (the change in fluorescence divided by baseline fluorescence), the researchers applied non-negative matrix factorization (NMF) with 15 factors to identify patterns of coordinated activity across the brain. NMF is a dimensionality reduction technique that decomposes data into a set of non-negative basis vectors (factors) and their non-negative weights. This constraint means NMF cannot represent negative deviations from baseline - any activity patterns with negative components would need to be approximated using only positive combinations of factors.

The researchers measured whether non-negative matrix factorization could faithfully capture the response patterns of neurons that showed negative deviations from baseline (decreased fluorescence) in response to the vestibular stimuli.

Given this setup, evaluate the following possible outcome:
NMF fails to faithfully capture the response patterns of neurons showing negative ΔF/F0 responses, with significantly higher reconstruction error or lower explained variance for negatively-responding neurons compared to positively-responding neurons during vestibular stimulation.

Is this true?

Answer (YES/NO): YES